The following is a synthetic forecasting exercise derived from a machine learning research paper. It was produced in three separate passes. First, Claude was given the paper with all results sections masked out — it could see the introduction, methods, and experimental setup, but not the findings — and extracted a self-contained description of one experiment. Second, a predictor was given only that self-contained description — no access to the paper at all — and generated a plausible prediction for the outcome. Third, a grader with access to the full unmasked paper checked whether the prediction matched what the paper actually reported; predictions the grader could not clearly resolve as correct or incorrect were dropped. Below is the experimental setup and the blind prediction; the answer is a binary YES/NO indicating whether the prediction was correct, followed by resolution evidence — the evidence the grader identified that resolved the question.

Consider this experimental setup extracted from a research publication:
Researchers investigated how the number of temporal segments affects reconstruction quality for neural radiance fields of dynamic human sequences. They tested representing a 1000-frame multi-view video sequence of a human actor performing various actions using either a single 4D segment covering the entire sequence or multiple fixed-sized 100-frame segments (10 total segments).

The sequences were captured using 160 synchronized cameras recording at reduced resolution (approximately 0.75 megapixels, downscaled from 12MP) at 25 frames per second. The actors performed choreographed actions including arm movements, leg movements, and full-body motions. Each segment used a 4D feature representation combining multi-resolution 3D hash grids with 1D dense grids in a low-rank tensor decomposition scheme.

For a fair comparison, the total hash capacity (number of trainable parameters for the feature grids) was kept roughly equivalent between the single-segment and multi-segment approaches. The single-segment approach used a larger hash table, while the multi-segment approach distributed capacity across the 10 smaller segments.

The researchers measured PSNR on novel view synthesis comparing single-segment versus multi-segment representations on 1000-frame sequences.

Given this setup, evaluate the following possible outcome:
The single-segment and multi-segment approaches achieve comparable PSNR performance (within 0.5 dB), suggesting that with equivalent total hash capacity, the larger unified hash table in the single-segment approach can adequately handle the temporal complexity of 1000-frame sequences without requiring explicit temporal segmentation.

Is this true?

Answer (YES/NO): NO